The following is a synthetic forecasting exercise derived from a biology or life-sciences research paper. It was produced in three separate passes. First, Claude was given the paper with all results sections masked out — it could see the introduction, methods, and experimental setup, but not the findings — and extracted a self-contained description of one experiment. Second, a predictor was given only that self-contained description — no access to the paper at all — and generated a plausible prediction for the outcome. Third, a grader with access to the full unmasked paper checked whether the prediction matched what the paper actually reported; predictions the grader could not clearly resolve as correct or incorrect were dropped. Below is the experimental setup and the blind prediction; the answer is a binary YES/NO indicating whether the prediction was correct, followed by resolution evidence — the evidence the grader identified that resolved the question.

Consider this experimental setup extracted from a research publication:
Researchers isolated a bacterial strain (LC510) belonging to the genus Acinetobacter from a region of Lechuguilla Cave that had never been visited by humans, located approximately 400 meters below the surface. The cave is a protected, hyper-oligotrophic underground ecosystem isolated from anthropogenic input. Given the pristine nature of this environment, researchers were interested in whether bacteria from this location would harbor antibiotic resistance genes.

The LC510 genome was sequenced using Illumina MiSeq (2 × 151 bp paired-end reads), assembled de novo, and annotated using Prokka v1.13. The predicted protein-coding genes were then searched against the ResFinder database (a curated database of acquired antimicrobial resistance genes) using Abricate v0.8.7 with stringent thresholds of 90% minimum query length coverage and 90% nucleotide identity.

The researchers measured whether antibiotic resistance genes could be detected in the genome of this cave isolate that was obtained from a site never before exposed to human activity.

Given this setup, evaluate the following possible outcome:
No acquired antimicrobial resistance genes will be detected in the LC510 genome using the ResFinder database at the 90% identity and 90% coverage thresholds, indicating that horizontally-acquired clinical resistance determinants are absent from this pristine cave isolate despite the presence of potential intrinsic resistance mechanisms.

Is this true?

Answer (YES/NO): YES